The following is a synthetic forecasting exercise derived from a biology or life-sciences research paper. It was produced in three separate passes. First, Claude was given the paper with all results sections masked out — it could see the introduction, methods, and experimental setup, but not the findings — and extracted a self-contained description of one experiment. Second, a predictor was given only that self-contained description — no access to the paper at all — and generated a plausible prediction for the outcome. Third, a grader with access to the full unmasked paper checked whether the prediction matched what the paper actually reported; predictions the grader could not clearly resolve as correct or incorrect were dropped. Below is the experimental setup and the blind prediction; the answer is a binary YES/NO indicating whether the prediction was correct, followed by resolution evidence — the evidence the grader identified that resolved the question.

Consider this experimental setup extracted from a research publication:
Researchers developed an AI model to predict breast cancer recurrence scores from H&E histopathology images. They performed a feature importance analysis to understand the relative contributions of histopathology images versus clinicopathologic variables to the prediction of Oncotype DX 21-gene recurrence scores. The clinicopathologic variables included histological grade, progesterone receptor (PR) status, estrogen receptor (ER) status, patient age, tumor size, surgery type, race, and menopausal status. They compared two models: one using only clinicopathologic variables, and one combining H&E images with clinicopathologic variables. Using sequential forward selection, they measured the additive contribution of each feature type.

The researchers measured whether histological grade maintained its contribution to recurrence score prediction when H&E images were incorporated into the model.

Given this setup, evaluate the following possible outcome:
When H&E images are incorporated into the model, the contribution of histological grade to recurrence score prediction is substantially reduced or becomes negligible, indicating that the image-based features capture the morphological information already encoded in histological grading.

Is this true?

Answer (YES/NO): YES